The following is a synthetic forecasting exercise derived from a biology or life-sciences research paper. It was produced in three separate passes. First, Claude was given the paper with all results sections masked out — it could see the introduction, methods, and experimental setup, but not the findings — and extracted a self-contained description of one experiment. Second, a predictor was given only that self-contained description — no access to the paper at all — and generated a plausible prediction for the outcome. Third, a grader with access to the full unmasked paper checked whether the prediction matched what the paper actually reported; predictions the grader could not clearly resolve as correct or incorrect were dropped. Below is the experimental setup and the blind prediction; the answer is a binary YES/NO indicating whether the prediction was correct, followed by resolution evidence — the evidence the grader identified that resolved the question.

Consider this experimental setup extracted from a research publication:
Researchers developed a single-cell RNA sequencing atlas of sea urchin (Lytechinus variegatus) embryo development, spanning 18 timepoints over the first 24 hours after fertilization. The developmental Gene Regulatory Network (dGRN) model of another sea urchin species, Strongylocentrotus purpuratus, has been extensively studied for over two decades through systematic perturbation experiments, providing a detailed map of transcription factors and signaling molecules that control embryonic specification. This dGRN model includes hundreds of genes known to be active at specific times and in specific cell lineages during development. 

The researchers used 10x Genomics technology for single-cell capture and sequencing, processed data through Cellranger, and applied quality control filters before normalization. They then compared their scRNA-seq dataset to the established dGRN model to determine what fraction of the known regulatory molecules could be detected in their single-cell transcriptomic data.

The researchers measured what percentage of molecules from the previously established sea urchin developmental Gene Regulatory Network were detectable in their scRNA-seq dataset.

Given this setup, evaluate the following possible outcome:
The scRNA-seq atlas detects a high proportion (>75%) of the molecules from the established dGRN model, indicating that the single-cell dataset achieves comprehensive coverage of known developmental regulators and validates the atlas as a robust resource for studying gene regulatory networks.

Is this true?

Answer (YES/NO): YES